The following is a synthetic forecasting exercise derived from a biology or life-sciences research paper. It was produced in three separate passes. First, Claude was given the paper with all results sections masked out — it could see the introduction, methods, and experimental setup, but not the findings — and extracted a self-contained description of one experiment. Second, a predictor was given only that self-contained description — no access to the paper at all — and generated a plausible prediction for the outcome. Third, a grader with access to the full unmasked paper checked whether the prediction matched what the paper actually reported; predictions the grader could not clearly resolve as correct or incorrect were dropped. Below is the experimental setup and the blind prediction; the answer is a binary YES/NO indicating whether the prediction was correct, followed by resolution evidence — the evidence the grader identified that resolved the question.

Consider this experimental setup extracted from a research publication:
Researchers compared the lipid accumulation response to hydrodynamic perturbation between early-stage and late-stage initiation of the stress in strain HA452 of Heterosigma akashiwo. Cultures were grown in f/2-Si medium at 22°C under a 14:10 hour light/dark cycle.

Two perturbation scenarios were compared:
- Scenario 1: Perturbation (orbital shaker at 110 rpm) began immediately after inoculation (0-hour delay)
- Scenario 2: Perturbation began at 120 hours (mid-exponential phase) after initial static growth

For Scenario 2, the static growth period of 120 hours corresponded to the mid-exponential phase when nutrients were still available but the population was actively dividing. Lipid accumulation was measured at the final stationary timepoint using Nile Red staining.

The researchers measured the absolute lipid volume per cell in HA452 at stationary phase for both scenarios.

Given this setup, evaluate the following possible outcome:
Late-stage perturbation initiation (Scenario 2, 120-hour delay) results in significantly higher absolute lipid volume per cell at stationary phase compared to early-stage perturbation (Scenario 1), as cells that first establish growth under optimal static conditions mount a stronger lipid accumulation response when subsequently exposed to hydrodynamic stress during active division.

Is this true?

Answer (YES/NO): NO